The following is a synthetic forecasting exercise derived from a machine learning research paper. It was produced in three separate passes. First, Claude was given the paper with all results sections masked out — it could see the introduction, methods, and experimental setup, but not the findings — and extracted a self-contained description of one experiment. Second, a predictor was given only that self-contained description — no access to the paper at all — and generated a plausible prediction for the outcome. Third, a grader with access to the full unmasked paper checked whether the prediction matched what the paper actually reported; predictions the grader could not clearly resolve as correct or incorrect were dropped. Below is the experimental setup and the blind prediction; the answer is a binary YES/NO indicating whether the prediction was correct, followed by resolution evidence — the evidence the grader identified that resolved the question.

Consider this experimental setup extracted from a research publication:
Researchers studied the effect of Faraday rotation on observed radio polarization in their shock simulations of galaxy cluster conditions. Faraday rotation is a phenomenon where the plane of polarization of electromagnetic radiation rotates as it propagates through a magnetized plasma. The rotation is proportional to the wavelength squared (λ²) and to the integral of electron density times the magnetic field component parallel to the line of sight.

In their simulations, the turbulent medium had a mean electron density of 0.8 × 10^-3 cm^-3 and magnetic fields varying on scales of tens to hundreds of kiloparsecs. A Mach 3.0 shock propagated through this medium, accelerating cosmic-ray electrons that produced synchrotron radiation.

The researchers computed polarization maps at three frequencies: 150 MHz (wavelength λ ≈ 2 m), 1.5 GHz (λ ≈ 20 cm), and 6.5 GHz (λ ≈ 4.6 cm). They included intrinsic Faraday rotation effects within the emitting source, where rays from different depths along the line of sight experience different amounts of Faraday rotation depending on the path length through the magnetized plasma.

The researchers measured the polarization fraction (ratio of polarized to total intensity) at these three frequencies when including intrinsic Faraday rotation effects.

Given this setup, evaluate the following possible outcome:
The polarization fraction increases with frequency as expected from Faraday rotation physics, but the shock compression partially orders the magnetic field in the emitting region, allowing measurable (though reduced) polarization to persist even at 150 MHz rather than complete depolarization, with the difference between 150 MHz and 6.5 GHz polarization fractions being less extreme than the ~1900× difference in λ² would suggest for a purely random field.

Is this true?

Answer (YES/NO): YES